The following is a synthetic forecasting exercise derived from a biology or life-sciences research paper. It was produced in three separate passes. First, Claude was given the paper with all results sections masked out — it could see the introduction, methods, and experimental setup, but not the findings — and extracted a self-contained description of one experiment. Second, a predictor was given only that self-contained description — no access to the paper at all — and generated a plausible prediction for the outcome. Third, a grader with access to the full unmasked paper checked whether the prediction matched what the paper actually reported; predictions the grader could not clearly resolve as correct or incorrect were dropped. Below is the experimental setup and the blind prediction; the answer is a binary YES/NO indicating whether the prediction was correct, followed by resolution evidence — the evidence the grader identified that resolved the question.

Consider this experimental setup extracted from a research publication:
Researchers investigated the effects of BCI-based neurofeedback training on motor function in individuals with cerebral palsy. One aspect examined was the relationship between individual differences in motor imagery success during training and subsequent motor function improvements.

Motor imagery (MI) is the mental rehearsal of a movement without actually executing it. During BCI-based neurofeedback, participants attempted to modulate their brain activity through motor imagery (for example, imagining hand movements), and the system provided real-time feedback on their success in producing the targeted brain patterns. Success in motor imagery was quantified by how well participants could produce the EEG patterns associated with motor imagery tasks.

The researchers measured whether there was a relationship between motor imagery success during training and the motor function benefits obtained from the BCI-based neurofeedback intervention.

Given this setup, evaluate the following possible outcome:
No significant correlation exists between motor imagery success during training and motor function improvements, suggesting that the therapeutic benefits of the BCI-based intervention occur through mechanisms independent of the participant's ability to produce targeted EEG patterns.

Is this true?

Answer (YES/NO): NO